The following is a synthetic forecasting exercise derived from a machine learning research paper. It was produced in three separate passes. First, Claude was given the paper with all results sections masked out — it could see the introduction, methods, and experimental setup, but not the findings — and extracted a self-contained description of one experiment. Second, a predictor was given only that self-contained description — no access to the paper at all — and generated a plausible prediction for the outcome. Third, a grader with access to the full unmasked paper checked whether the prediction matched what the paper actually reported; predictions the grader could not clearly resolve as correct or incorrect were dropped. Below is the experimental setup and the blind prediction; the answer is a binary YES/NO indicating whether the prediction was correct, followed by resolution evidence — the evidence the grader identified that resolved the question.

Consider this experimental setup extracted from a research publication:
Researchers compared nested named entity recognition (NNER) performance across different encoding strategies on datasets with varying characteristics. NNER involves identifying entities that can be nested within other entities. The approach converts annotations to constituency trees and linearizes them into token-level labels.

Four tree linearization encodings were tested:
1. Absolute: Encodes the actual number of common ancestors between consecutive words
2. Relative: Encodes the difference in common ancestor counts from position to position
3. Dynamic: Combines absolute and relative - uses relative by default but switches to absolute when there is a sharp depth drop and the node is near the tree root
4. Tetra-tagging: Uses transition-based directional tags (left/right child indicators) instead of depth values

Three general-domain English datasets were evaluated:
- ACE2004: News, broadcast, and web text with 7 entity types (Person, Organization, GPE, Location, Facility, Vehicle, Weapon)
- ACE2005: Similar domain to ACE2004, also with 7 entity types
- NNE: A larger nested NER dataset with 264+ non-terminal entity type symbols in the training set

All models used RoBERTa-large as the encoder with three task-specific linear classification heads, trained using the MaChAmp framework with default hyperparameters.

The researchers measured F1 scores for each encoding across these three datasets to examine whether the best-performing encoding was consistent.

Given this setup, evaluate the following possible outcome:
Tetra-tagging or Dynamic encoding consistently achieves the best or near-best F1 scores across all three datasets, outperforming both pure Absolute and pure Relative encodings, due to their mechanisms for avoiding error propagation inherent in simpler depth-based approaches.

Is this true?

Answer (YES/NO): NO